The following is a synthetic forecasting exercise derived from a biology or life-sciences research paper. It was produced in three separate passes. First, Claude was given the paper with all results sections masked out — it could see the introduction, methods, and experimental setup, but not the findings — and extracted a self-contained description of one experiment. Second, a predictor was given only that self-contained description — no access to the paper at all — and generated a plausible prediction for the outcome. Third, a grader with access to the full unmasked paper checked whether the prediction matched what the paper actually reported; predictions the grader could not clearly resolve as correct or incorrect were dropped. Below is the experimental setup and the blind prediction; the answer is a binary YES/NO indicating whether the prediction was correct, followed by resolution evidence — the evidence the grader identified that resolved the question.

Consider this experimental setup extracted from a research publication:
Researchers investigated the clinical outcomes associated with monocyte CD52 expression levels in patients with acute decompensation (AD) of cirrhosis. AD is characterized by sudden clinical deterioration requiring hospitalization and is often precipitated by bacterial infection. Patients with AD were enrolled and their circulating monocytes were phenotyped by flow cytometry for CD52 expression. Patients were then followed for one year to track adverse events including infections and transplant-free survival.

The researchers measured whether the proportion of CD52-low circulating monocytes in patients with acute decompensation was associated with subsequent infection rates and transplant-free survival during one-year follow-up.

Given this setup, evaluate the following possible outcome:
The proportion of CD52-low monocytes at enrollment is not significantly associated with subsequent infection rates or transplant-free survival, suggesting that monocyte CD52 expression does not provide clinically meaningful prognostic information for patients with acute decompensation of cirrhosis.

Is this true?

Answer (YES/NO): NO